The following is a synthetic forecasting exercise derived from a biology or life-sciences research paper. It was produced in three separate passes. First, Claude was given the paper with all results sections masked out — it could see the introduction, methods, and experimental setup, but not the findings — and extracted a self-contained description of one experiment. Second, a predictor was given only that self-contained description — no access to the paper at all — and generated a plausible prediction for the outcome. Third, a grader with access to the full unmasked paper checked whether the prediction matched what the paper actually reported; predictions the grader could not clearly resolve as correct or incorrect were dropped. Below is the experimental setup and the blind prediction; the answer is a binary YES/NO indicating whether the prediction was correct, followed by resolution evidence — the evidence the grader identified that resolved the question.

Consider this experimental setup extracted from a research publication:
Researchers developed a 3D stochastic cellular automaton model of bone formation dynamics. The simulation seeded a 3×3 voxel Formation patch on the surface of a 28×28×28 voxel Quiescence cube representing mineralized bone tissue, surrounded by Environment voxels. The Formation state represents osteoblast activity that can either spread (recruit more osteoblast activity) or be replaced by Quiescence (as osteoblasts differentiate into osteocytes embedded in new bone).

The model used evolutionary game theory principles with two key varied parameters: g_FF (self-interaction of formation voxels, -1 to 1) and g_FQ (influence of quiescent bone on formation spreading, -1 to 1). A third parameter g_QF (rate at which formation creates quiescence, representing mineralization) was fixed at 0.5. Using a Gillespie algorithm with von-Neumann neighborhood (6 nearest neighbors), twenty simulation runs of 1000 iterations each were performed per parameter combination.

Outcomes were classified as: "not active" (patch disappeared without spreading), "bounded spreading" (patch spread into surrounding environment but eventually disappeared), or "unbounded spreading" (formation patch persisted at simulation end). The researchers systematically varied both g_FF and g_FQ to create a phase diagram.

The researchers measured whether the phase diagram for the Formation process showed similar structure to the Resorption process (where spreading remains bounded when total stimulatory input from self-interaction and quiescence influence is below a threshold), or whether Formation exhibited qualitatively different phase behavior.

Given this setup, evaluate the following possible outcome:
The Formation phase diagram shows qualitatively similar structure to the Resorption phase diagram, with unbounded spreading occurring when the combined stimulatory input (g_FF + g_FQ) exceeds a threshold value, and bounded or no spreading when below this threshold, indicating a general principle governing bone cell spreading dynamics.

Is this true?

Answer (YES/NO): NO